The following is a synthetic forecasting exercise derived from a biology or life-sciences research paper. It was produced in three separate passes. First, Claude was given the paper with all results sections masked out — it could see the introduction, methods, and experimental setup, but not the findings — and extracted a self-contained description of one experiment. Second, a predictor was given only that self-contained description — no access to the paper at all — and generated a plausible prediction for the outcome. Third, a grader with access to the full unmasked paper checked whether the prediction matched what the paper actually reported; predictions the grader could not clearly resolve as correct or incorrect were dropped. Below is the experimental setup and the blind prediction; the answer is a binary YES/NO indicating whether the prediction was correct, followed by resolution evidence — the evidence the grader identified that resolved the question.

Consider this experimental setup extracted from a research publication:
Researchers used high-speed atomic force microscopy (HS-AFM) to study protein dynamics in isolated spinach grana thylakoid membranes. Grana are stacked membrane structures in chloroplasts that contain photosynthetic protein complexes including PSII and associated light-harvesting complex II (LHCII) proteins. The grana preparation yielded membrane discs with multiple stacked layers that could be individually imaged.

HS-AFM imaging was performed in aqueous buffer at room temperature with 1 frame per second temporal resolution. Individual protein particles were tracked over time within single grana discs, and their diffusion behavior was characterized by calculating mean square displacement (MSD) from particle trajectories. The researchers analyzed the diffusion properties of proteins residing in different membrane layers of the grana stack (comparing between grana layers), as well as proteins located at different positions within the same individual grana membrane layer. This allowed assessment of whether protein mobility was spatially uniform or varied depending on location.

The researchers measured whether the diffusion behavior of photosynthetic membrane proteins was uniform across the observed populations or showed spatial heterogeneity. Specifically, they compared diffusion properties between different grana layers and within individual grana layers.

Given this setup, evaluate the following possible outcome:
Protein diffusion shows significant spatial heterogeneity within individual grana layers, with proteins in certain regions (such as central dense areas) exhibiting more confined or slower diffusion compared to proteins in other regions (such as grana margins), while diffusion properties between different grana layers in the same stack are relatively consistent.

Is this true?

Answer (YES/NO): NO